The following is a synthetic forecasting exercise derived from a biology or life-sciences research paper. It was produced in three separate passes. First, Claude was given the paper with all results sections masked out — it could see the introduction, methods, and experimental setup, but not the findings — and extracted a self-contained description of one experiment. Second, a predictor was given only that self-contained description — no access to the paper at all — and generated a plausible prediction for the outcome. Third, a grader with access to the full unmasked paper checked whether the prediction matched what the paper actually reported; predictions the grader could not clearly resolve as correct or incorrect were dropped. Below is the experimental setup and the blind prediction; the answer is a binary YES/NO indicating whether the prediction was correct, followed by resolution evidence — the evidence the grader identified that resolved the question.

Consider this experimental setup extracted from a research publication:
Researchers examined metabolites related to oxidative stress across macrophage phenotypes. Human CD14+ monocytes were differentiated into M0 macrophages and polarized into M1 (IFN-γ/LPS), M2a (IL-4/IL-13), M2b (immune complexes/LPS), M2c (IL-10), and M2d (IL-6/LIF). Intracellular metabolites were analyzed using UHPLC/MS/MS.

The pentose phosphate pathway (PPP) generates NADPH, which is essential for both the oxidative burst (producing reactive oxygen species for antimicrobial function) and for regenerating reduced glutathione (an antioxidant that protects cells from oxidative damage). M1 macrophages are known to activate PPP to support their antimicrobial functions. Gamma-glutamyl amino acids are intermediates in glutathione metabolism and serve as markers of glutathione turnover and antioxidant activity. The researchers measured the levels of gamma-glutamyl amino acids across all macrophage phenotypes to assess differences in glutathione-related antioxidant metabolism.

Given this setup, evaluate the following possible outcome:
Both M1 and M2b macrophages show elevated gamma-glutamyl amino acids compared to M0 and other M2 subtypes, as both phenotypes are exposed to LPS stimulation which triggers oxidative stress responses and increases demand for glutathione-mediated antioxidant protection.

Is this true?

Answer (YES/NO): NO